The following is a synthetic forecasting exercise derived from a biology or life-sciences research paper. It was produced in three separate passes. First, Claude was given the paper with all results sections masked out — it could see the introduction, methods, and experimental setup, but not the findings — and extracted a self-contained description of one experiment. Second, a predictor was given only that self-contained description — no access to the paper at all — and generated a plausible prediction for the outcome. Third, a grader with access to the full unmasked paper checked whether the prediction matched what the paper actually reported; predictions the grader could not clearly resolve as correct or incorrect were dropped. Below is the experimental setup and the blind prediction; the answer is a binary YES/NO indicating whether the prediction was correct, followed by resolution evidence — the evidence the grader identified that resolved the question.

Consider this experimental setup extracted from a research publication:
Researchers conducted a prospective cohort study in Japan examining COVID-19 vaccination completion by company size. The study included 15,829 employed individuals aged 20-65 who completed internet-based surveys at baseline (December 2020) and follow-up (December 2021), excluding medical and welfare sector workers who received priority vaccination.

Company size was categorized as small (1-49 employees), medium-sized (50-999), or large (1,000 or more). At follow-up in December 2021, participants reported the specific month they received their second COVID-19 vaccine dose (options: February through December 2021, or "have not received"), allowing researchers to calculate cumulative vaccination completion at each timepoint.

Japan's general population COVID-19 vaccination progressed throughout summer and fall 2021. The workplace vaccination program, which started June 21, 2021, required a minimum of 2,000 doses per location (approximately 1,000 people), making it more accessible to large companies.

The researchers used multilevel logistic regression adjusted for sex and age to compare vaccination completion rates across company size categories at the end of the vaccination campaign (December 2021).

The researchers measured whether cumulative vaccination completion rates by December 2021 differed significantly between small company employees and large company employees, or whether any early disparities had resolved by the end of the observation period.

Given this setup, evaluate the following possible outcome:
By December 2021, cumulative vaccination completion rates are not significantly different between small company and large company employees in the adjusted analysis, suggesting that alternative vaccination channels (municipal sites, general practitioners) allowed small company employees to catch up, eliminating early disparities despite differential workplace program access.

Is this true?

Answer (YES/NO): NO